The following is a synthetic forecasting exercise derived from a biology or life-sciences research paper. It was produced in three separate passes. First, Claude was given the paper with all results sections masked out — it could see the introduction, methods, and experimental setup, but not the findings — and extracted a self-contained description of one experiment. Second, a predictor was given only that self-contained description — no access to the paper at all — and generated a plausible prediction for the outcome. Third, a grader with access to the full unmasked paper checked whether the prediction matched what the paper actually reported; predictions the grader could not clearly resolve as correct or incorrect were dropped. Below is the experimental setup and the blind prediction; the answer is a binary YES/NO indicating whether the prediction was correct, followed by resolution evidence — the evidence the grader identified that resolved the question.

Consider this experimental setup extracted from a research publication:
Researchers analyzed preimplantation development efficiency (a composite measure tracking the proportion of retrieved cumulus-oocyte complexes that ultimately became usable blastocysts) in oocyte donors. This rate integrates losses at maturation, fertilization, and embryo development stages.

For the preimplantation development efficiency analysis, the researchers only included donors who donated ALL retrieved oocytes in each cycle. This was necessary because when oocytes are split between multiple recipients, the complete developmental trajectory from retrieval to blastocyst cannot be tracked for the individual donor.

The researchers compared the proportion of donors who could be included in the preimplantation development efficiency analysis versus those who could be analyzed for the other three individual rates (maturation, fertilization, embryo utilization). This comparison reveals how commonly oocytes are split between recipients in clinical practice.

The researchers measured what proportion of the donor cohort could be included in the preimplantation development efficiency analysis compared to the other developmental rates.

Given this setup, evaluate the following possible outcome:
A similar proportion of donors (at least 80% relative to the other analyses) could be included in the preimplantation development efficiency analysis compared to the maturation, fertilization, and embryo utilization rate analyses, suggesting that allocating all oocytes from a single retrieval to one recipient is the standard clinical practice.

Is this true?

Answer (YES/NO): NO